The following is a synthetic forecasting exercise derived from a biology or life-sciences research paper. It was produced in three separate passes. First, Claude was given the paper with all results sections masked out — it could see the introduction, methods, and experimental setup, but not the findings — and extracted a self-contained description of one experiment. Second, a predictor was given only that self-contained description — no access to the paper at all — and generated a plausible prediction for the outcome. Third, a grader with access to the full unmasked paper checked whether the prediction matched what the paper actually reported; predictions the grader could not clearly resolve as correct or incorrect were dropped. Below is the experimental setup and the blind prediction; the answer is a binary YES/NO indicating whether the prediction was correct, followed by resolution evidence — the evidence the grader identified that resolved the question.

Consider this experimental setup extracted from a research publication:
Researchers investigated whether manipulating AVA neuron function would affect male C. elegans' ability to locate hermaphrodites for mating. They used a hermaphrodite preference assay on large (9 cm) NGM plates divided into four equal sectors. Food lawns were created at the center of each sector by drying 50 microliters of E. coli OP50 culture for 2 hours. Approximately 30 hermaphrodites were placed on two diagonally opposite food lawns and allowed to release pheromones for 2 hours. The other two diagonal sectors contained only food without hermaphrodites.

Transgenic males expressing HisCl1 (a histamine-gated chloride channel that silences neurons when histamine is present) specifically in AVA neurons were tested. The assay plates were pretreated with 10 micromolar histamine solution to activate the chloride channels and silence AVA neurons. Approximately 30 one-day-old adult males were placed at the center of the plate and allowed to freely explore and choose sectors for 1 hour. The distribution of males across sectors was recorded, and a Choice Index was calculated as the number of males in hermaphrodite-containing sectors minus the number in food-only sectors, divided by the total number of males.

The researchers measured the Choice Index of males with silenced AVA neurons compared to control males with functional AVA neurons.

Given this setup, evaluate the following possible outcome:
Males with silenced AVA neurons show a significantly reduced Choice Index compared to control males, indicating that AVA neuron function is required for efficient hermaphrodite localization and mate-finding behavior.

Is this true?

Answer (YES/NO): YES